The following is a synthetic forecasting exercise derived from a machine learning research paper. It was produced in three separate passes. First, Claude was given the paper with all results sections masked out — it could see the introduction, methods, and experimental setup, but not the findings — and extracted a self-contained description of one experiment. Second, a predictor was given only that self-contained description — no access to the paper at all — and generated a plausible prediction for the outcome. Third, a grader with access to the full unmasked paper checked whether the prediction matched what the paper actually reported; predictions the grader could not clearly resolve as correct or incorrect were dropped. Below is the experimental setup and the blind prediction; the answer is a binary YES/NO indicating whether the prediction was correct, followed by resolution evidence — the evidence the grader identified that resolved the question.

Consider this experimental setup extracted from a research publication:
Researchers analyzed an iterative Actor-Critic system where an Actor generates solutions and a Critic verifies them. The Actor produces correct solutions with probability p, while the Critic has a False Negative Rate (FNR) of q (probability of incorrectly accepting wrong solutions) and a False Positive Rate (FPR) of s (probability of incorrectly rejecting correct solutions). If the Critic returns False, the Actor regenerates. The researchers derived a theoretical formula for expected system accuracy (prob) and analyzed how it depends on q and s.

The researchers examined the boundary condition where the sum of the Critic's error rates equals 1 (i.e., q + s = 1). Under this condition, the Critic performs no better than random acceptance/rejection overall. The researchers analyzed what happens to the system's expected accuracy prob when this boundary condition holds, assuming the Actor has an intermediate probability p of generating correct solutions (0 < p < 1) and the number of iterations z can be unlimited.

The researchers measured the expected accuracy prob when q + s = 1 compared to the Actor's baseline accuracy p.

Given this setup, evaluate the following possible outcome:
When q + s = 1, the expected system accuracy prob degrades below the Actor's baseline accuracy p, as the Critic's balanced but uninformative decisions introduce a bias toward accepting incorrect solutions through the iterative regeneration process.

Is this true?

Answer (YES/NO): NO